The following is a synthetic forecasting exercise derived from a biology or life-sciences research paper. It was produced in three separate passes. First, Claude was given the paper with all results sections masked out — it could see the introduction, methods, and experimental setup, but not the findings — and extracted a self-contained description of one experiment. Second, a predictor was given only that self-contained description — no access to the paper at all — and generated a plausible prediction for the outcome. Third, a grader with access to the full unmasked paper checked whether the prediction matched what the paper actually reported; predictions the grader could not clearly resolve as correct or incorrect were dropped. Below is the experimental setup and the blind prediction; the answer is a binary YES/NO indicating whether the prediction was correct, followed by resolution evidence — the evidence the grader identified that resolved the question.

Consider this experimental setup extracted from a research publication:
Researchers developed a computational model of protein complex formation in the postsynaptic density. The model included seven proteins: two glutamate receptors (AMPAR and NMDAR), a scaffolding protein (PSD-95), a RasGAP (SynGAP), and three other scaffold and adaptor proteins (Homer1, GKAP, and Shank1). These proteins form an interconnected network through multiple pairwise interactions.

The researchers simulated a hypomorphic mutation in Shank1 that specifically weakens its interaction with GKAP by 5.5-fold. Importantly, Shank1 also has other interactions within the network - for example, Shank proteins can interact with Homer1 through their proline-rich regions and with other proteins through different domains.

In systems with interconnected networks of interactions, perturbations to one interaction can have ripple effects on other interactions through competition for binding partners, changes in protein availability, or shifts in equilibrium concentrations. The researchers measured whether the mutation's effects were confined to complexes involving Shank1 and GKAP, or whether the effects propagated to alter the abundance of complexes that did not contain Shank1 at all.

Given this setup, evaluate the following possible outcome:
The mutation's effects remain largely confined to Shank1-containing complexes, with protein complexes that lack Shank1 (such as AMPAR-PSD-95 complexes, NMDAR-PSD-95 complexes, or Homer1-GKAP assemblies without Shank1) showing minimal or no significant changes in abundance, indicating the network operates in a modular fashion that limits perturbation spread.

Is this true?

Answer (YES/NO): NO